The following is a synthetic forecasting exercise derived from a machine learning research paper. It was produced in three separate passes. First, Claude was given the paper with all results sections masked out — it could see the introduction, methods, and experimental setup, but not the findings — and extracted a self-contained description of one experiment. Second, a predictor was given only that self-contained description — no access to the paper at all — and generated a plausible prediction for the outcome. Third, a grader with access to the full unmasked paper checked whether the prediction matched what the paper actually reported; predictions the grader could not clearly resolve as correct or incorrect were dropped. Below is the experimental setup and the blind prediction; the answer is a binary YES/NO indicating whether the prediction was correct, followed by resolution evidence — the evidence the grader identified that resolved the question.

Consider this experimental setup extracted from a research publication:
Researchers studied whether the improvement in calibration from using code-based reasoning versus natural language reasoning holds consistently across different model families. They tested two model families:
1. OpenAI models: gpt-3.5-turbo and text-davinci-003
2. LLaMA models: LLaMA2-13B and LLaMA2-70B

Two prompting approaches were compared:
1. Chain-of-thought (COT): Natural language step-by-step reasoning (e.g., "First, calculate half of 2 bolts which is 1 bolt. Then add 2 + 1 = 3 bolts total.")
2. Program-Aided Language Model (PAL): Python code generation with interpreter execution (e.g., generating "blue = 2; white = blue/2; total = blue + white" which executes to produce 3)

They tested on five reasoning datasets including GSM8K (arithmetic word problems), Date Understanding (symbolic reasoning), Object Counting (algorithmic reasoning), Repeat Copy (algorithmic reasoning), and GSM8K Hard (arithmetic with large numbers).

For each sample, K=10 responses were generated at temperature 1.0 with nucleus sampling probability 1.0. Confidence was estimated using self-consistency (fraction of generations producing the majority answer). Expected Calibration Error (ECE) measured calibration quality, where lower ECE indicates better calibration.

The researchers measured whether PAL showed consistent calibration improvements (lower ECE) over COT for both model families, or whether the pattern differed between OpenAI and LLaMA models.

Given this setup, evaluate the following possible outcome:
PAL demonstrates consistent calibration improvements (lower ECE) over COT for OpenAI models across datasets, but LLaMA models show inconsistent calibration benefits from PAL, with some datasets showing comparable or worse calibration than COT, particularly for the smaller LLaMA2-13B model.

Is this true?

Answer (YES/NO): YES